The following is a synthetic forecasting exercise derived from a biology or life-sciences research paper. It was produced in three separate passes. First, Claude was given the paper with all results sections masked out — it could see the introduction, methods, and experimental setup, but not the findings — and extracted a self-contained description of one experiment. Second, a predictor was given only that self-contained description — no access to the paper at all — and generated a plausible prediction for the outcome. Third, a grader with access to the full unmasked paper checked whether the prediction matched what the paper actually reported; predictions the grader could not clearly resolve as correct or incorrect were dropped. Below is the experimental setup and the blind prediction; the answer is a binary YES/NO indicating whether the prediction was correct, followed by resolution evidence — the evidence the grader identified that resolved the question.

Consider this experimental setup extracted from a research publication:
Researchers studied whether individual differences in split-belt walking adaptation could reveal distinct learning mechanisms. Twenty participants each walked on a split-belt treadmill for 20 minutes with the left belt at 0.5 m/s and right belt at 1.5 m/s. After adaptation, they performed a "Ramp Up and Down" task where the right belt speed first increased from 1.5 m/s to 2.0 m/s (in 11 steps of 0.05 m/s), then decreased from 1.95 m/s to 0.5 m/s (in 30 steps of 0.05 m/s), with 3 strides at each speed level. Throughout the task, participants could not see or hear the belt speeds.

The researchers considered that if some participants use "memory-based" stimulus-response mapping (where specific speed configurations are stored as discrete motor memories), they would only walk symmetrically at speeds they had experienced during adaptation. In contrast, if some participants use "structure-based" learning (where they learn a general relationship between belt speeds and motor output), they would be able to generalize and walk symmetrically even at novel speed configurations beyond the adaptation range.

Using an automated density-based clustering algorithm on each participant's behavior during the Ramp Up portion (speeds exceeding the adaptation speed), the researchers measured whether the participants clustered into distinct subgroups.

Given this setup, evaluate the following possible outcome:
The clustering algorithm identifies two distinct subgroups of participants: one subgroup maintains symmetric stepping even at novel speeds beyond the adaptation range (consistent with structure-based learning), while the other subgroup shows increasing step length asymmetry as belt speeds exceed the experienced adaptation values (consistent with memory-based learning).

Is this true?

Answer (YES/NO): YES